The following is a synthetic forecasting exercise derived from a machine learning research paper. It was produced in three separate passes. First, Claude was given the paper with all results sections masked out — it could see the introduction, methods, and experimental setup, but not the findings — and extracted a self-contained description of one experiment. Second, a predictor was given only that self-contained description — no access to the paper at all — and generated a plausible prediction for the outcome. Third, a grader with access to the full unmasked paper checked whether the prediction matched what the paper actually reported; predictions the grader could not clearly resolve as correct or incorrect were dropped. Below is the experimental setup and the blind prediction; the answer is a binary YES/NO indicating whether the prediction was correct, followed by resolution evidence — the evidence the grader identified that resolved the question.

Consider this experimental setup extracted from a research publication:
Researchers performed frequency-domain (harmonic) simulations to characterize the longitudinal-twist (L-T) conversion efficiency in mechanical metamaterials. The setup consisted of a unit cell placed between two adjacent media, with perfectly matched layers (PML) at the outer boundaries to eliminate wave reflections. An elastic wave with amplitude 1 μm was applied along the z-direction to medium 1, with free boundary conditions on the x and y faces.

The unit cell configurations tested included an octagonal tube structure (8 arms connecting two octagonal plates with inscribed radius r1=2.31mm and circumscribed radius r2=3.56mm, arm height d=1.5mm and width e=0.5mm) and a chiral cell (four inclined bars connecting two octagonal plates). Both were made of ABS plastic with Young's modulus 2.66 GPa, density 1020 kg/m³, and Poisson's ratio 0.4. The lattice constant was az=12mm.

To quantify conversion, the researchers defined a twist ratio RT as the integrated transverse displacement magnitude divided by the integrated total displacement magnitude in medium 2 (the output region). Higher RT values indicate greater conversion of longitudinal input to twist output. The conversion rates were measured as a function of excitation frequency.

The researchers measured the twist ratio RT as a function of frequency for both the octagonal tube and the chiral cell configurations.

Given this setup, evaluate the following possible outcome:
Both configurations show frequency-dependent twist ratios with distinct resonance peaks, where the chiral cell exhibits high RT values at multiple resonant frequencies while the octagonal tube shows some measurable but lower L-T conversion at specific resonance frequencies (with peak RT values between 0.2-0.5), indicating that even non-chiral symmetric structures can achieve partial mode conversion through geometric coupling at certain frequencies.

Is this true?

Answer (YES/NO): NO